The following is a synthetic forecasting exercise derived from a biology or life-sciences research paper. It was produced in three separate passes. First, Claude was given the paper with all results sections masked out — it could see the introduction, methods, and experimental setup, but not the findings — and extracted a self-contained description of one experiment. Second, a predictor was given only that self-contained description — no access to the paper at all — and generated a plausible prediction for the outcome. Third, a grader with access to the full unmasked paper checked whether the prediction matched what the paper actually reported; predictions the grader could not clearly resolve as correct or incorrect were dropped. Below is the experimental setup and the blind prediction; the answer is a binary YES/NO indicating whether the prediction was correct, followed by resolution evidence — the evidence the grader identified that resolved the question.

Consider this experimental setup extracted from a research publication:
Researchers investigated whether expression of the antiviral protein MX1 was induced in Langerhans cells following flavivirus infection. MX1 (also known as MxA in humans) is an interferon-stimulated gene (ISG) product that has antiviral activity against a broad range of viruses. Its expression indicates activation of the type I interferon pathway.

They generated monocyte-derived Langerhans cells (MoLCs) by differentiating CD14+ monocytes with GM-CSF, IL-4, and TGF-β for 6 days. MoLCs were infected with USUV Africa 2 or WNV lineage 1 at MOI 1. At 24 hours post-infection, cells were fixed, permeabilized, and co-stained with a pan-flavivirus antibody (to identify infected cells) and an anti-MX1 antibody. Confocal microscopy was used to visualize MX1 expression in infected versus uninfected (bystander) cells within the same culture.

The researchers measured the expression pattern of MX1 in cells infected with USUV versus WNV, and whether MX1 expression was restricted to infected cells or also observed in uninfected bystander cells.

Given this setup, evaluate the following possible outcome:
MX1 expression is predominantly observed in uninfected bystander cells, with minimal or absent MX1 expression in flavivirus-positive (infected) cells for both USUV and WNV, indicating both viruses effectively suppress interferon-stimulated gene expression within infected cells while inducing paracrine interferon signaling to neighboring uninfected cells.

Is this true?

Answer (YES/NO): YES